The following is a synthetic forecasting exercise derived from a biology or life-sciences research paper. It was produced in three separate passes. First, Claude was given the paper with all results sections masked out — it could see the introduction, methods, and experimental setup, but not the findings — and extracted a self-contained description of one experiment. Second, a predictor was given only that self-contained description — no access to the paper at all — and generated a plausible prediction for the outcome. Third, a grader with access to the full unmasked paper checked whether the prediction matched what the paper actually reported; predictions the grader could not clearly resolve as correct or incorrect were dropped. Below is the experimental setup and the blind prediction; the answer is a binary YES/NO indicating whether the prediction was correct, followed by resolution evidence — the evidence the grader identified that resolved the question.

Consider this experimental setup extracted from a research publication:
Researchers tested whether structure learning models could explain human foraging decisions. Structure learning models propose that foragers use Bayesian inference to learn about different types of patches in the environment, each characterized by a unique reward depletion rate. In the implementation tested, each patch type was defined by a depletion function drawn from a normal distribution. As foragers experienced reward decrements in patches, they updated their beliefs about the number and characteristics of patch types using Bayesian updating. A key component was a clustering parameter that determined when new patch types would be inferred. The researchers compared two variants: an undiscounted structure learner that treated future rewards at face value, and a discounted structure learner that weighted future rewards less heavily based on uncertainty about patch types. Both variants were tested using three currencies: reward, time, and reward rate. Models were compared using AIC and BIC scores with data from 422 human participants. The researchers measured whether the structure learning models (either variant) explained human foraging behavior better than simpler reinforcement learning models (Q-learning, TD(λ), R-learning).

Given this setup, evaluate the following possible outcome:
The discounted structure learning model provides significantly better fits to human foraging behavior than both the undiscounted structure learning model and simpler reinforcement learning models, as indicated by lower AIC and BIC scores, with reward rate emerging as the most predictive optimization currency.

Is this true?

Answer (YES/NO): NO